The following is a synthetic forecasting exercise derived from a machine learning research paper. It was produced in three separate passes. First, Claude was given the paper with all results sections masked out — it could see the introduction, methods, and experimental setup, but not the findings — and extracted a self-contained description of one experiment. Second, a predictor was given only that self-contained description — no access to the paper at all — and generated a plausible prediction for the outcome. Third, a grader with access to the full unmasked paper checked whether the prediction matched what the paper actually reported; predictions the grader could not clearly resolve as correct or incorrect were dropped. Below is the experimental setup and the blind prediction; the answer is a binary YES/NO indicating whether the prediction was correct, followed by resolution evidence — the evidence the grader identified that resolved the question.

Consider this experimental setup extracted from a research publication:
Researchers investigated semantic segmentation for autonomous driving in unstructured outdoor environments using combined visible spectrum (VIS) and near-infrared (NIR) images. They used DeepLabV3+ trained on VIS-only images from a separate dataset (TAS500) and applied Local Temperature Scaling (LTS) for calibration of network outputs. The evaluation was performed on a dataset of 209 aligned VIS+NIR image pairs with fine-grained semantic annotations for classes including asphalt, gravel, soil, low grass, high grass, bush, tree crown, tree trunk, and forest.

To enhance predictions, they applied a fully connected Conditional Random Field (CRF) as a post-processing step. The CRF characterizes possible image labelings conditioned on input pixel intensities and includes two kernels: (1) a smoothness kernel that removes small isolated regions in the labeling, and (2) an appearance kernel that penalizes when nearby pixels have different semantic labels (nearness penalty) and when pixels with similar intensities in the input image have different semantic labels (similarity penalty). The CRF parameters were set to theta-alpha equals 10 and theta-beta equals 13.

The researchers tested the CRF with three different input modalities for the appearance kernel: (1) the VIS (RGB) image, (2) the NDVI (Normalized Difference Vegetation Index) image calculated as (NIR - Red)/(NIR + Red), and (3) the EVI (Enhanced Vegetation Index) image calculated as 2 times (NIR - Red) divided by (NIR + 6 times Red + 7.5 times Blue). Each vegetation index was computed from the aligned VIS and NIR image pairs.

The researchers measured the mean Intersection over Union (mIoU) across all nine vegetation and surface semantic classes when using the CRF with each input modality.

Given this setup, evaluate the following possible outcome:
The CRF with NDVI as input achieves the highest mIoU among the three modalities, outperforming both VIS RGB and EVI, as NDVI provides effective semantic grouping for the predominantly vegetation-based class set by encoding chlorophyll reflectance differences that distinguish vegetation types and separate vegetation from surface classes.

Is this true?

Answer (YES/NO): NO